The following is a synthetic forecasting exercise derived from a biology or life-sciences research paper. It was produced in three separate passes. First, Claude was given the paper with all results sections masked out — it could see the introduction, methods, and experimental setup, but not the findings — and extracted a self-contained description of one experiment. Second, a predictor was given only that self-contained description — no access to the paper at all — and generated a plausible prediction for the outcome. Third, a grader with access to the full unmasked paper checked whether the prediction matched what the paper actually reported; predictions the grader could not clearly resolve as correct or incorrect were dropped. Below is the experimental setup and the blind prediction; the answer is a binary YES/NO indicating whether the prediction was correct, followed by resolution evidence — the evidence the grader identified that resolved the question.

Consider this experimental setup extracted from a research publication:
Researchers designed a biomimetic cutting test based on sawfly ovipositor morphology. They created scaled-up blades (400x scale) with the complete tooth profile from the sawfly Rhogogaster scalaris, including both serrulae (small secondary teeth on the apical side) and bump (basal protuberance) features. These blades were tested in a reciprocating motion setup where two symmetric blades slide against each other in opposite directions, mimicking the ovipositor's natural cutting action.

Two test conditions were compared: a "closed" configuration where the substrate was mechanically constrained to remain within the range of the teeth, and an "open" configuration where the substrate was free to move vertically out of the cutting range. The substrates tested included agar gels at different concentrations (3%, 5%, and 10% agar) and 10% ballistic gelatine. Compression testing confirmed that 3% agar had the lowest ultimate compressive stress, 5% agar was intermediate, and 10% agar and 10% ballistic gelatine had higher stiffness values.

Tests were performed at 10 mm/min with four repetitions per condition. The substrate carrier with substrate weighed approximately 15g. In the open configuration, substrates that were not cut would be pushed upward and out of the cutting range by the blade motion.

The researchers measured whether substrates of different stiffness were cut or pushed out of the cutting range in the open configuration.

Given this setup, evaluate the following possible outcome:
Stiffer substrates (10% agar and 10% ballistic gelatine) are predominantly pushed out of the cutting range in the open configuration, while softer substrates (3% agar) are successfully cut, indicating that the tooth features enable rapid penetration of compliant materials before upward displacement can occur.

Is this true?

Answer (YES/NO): NO